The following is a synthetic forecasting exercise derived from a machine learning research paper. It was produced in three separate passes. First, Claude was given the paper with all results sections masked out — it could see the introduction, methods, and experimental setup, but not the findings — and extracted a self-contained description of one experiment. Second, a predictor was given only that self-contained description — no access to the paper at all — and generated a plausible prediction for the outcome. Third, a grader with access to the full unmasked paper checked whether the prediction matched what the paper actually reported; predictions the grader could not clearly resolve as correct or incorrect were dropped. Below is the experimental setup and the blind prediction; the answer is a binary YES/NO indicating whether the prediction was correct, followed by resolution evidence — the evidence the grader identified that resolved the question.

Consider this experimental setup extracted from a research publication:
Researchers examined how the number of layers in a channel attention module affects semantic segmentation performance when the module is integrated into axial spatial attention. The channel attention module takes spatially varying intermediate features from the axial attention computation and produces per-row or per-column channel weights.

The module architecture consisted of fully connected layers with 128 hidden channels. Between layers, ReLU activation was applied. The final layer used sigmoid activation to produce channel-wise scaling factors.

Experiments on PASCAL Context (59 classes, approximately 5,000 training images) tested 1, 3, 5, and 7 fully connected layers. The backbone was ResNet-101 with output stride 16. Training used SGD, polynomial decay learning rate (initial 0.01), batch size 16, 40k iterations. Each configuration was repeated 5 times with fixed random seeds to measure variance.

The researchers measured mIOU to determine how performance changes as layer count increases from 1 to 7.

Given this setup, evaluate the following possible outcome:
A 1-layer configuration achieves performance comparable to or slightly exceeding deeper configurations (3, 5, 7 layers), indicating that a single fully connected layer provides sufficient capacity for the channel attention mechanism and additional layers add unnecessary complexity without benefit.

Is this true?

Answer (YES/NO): NO